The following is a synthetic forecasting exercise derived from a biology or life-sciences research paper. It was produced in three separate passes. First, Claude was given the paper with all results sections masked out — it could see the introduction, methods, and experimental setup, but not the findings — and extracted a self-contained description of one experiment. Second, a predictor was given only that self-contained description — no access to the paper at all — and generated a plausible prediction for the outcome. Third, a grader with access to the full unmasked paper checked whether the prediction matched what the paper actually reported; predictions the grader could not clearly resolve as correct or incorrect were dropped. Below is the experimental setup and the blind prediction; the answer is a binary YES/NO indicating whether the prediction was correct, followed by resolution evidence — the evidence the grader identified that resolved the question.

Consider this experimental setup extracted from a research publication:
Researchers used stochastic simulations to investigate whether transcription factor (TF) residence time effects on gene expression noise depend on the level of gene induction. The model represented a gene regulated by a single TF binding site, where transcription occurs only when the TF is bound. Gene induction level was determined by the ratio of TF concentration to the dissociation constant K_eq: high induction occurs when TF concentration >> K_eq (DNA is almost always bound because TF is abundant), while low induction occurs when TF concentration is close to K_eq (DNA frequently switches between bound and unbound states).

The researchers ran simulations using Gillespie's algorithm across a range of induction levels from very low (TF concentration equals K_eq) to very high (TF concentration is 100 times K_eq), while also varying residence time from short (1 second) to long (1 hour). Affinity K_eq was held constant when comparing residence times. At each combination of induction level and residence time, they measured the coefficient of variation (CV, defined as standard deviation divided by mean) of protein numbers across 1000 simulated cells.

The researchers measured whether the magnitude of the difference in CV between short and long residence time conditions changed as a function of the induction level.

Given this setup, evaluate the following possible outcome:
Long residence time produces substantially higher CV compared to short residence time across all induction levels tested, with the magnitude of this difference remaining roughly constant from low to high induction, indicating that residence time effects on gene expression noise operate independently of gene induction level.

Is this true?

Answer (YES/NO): NO